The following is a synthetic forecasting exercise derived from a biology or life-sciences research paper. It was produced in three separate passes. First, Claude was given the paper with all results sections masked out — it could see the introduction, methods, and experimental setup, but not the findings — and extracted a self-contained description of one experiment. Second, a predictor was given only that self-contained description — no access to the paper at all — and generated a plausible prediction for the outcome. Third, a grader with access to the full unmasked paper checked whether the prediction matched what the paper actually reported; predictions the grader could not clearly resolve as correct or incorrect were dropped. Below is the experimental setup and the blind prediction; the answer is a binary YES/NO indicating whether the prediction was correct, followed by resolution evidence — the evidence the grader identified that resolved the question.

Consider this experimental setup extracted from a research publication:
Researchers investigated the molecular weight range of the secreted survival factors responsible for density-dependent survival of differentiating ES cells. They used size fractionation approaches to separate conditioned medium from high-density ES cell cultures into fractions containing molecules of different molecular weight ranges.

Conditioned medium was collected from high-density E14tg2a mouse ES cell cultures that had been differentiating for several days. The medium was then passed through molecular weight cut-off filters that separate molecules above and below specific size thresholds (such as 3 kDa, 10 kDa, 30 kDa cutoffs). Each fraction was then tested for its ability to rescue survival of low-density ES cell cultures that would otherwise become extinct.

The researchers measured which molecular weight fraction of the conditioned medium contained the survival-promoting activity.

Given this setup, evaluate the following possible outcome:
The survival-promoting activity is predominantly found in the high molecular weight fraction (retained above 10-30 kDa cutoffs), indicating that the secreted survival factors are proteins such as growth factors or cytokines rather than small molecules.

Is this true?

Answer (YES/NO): YES